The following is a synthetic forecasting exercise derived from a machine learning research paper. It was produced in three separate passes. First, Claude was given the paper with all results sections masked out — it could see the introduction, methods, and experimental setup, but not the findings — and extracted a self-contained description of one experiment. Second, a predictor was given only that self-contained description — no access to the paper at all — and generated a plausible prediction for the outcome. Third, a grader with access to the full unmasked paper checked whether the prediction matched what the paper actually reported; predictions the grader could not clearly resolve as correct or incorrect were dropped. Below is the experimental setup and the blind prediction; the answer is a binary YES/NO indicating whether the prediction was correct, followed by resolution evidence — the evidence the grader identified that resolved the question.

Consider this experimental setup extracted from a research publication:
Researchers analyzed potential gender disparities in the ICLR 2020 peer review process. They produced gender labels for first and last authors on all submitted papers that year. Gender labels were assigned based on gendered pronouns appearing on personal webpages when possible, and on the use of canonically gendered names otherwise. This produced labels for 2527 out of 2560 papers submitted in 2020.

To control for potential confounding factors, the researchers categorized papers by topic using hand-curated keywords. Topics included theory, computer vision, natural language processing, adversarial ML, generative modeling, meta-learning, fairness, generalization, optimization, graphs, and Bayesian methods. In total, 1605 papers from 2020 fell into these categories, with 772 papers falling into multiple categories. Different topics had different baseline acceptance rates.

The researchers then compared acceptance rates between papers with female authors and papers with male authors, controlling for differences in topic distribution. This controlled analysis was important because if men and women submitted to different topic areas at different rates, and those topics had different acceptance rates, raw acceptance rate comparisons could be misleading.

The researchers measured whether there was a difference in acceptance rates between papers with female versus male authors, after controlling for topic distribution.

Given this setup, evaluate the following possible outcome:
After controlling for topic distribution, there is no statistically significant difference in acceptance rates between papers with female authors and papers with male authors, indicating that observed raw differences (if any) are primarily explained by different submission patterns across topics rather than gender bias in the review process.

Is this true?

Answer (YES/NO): NO